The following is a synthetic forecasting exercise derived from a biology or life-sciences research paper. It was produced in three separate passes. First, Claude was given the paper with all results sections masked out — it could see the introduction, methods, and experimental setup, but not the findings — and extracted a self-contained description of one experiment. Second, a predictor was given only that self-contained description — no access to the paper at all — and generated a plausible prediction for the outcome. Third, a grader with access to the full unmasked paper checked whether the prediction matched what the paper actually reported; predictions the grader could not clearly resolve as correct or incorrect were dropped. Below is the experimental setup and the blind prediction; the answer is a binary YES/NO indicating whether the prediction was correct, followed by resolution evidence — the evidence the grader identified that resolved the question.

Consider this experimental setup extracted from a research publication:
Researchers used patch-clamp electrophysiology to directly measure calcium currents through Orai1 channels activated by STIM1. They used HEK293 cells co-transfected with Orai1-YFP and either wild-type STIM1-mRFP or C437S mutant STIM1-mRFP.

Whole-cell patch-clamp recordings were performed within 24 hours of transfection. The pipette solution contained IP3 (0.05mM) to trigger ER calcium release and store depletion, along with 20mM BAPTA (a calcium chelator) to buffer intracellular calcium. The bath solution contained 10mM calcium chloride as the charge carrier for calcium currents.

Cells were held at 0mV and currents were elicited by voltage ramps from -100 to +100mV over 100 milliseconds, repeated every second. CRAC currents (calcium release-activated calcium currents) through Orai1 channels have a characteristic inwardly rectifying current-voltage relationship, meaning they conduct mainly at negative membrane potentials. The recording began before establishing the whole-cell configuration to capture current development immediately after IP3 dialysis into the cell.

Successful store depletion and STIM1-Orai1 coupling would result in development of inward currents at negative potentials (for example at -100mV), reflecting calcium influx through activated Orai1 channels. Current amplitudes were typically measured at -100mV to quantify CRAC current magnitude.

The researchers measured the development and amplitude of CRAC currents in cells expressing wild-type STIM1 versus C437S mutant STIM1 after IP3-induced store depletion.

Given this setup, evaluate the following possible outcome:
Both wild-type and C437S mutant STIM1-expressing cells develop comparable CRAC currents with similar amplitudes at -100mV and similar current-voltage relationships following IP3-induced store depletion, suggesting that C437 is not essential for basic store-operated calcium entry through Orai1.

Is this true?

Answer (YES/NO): NO